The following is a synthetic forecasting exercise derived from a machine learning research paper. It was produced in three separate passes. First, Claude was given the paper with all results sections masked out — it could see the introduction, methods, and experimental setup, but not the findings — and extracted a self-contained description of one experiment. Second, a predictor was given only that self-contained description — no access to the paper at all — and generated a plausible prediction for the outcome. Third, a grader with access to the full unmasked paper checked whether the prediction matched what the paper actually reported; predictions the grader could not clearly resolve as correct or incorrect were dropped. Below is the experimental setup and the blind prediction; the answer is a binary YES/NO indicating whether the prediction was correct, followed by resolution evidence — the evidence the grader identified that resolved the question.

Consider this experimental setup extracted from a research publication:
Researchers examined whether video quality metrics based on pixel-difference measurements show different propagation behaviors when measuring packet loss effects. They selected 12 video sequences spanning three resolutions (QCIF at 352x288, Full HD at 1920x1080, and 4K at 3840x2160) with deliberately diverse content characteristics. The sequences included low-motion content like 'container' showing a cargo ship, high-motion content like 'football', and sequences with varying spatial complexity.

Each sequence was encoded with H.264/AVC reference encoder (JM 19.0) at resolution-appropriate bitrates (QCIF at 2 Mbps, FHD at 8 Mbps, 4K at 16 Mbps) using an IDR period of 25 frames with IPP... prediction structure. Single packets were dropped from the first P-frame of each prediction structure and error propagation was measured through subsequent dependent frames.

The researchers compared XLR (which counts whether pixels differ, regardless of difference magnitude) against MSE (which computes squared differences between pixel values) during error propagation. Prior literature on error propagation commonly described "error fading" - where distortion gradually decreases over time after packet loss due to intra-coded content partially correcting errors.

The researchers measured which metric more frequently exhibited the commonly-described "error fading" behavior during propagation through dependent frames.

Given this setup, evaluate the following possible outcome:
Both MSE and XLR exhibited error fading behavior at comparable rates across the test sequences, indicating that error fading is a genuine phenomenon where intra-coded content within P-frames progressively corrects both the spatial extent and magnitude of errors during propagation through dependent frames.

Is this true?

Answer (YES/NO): NO